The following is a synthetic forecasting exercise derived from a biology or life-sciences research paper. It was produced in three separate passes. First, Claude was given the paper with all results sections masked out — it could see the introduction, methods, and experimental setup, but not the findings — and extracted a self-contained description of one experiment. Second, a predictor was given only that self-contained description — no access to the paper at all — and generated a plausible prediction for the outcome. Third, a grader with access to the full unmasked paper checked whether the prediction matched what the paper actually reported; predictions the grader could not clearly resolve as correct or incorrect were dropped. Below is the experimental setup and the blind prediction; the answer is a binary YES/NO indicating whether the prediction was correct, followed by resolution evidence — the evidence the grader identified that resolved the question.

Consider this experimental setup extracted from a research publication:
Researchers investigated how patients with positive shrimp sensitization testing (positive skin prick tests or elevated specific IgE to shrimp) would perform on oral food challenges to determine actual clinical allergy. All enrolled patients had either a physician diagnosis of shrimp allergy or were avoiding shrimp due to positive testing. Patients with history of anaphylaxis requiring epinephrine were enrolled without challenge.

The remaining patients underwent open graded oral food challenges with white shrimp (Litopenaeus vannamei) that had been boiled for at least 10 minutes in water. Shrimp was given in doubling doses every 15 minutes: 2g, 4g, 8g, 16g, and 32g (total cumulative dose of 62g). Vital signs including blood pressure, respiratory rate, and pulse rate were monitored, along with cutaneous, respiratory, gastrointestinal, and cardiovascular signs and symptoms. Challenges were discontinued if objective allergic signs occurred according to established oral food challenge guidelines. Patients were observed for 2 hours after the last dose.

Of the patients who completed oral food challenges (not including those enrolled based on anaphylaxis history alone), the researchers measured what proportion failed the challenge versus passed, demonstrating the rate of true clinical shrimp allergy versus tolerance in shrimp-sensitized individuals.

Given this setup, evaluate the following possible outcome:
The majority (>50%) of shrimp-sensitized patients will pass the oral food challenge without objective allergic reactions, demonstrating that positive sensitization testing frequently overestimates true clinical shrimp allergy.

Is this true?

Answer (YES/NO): YES